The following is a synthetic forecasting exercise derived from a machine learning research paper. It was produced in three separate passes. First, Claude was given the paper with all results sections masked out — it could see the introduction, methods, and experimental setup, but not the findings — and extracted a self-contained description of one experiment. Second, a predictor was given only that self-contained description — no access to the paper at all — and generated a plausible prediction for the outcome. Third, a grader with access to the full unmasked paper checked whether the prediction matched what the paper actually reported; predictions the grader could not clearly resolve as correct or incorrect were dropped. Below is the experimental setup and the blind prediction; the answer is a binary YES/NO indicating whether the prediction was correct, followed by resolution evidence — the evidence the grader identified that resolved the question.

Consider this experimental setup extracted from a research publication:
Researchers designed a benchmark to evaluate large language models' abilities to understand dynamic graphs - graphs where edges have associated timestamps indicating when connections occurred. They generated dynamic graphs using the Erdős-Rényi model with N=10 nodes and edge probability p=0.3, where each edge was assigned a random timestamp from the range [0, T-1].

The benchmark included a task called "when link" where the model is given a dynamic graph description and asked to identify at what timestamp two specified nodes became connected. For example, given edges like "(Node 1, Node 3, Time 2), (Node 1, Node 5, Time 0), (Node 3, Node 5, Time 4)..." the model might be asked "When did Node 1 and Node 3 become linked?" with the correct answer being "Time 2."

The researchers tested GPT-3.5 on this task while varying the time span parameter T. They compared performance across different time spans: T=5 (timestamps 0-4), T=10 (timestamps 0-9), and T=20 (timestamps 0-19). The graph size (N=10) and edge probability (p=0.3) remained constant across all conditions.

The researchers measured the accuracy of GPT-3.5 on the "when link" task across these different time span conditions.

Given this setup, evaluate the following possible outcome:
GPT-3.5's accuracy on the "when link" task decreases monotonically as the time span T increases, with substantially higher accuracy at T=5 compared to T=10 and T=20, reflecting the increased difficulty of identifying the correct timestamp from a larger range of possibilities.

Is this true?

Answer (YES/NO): NO